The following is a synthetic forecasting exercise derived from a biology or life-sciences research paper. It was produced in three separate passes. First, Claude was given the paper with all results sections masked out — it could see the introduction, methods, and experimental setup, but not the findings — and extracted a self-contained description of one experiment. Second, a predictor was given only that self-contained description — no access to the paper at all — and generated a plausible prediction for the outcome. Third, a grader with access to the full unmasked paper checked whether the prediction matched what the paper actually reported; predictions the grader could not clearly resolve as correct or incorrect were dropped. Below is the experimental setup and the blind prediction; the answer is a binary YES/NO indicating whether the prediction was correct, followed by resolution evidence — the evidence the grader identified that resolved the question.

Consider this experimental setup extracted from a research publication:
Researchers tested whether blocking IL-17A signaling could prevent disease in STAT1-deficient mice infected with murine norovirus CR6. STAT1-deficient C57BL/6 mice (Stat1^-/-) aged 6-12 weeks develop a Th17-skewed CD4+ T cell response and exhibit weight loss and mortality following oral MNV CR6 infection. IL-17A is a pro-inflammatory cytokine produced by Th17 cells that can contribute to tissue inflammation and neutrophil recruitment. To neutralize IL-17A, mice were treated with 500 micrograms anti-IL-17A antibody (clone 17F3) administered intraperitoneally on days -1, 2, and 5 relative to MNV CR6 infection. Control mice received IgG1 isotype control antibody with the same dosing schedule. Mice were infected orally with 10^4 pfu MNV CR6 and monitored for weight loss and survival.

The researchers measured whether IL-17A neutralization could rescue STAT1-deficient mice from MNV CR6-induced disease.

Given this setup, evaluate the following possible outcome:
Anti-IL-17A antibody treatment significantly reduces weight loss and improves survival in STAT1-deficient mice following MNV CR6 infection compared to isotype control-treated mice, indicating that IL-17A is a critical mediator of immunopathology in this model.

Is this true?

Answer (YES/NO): NO